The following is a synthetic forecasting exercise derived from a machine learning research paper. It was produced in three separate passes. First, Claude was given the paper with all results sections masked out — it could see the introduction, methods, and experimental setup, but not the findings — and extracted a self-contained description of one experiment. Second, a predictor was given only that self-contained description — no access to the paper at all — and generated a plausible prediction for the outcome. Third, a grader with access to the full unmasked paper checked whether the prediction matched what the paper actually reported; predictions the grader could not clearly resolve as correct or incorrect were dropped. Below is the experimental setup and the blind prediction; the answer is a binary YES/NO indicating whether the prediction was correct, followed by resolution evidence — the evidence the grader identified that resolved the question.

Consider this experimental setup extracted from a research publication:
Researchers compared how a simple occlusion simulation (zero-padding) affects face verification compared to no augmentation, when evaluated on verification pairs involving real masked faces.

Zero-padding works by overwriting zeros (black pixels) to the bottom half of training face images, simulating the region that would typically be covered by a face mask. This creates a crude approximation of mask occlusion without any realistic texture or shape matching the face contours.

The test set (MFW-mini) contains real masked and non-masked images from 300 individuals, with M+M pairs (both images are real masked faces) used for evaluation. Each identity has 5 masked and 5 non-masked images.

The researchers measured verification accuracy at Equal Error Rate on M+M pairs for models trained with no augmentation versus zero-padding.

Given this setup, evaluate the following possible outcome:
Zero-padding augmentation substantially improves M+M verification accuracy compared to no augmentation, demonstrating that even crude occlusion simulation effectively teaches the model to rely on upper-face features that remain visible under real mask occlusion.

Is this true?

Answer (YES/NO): NO